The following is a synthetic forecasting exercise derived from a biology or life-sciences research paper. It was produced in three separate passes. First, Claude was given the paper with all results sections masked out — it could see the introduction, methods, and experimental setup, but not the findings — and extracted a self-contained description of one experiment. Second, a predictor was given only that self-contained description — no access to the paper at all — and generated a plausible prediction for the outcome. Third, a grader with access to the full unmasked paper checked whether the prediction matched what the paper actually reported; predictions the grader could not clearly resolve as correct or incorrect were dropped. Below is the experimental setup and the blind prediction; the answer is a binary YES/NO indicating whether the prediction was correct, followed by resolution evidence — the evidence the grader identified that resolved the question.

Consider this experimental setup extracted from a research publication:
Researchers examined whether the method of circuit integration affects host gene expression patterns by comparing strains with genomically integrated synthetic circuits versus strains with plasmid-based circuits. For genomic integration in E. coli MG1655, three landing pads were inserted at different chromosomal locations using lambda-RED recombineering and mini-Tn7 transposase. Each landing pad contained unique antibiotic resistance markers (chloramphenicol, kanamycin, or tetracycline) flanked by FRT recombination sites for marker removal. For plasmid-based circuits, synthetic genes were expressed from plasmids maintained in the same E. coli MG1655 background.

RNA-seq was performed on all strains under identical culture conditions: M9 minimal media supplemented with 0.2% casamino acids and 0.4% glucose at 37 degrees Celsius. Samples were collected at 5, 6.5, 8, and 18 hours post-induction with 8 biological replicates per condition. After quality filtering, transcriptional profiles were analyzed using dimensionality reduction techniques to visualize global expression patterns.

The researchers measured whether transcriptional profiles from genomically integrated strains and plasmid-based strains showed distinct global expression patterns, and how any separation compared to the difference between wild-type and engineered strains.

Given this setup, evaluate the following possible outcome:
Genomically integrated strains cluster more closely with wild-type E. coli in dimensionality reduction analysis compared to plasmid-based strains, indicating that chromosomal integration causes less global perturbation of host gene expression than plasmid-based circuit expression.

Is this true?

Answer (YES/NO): NO